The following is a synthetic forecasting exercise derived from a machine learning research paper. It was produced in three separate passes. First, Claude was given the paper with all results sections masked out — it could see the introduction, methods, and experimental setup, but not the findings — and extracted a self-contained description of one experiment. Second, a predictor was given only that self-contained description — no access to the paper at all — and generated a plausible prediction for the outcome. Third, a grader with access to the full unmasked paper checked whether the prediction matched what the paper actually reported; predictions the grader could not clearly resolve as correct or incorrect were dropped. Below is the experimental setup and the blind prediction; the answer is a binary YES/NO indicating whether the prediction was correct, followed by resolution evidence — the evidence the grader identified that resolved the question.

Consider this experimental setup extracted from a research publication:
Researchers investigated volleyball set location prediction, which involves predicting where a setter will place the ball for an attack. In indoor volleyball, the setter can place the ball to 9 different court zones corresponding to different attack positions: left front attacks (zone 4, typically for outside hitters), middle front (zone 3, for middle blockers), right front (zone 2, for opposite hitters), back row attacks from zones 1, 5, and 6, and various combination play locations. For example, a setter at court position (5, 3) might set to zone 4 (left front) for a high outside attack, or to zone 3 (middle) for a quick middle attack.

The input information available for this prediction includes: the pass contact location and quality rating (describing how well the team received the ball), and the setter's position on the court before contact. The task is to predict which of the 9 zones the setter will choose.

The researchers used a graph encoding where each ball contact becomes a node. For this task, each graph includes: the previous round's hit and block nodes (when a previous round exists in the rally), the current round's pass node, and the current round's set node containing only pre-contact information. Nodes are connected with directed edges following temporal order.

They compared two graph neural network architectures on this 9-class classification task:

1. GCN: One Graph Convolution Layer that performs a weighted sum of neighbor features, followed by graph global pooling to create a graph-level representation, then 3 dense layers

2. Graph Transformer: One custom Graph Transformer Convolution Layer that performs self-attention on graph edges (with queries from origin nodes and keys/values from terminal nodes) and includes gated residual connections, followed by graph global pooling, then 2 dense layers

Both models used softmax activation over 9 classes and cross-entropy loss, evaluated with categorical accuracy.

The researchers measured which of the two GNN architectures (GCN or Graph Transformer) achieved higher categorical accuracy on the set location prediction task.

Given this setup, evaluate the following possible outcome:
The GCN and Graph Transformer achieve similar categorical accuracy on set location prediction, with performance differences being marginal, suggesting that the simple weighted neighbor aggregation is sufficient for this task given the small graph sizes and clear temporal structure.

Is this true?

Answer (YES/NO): NO